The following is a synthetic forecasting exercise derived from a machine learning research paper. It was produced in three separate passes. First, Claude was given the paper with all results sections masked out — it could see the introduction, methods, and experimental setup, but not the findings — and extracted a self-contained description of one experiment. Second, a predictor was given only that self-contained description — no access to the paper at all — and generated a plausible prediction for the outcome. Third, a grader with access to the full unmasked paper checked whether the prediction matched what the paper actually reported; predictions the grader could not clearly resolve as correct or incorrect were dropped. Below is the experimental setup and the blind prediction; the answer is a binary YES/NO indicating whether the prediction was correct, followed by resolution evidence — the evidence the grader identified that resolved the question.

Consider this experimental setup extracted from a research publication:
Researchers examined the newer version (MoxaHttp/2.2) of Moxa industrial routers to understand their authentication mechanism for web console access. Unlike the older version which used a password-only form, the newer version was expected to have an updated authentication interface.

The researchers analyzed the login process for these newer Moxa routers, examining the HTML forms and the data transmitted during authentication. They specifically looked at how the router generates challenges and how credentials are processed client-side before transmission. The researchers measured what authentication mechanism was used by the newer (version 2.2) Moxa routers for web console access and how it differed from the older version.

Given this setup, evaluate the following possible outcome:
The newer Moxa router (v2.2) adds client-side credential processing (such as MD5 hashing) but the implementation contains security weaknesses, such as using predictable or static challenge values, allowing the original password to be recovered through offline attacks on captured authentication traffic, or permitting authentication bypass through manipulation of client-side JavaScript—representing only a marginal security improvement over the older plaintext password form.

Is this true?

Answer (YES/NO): NO